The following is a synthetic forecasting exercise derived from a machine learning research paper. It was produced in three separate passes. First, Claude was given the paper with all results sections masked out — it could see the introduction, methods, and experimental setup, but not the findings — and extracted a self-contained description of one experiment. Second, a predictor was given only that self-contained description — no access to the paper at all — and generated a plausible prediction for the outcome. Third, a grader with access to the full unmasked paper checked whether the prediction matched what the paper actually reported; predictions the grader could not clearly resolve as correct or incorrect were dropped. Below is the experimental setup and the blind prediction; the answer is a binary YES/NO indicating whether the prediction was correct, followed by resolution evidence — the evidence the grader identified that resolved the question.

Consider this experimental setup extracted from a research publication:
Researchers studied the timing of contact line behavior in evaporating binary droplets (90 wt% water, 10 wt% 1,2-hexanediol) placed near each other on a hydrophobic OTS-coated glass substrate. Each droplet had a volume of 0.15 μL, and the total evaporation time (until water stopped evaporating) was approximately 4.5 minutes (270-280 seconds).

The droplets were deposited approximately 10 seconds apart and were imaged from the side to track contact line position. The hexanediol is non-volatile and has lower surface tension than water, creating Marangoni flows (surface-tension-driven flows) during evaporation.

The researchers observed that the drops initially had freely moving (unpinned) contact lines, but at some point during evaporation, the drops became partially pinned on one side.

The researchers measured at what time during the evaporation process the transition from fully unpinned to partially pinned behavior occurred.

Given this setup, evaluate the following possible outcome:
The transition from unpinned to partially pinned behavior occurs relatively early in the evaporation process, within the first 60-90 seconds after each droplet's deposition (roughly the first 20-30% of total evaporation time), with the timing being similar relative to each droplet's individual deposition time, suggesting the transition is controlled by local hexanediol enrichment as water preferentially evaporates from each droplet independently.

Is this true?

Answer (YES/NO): NO